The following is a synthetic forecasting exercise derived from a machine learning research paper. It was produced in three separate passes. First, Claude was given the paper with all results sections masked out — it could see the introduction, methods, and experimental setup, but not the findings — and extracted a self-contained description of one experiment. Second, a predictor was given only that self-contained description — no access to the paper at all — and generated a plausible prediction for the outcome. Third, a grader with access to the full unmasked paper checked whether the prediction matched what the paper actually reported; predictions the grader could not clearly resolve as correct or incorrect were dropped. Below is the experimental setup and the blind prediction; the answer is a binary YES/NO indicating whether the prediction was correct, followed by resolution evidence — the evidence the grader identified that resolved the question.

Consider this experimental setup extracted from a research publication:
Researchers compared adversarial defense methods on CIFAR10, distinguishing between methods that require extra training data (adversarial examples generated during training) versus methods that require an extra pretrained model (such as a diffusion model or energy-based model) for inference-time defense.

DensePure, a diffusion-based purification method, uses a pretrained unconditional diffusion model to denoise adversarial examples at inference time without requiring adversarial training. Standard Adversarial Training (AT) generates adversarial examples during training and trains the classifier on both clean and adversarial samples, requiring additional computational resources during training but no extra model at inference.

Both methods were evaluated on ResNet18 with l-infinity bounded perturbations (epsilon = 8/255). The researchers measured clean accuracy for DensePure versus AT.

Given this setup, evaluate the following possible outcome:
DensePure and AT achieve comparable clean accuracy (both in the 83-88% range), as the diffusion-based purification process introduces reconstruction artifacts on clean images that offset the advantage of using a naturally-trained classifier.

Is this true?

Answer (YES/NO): NO